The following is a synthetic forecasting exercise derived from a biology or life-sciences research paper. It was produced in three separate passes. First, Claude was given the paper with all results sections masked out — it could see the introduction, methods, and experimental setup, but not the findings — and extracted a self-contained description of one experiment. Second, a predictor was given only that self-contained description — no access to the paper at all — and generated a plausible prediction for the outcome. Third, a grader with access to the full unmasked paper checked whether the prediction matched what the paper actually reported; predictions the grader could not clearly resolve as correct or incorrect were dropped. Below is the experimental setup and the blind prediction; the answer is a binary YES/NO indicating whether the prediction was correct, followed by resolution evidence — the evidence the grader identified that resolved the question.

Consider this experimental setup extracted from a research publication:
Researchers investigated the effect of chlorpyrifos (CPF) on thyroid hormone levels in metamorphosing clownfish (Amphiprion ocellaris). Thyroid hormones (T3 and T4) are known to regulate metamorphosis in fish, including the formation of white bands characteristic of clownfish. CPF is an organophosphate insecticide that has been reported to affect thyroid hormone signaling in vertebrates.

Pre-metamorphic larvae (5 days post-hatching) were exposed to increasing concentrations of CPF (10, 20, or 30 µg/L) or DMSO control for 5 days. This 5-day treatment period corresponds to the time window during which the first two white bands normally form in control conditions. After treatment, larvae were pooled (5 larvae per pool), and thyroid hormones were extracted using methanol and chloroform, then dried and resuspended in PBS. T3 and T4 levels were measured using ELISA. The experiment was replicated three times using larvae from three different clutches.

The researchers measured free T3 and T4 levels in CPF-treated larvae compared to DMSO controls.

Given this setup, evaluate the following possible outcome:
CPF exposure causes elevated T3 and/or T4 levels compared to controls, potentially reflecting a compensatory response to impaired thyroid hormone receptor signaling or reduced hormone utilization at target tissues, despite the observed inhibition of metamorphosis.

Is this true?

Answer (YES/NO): NO